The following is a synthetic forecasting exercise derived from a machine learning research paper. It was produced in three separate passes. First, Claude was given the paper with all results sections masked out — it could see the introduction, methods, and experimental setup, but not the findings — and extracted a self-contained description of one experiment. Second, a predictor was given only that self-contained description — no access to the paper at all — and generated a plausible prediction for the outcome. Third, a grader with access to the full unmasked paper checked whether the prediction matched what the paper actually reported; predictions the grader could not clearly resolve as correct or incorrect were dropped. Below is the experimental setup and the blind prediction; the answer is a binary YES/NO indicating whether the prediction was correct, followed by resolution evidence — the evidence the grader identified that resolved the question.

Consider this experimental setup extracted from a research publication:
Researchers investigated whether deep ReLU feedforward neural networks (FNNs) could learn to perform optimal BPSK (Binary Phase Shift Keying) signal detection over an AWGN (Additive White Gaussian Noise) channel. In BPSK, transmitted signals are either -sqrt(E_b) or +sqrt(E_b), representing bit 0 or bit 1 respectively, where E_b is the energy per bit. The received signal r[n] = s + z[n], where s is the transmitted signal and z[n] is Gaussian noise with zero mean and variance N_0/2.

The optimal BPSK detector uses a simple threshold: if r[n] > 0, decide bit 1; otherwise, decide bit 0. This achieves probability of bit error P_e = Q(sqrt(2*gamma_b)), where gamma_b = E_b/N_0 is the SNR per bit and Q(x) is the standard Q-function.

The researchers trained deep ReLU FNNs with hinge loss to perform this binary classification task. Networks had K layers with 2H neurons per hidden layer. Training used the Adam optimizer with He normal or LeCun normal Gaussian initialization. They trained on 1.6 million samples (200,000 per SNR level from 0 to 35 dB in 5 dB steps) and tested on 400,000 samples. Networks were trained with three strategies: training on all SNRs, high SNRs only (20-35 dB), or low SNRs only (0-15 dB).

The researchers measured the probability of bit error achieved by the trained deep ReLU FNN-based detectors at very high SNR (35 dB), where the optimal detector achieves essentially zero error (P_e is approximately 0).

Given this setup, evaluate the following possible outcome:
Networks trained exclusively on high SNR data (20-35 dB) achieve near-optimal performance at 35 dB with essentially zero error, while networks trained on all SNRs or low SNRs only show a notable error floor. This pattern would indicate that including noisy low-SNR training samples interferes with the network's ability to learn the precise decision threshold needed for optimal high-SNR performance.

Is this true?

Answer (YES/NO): NO